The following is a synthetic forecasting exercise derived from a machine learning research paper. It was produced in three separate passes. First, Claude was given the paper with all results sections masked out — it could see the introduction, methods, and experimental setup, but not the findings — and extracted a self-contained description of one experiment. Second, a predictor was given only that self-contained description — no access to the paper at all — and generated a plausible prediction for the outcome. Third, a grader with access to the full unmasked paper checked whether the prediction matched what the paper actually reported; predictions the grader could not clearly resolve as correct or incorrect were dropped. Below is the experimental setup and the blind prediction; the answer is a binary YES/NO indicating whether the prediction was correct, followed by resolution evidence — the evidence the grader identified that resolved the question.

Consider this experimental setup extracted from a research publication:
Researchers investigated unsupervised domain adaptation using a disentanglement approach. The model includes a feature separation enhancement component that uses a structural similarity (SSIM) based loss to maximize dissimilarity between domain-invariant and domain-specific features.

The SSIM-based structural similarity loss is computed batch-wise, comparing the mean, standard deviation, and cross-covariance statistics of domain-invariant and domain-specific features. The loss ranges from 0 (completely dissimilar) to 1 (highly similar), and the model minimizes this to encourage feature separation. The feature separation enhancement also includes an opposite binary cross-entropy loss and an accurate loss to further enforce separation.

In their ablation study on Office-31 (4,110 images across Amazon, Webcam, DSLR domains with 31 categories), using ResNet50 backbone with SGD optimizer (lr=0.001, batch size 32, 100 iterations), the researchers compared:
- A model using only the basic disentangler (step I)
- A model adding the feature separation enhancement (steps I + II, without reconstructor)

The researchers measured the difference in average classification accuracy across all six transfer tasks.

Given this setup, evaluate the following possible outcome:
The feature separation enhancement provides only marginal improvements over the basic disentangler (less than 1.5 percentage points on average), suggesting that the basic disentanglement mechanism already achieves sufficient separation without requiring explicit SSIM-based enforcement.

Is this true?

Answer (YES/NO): NO